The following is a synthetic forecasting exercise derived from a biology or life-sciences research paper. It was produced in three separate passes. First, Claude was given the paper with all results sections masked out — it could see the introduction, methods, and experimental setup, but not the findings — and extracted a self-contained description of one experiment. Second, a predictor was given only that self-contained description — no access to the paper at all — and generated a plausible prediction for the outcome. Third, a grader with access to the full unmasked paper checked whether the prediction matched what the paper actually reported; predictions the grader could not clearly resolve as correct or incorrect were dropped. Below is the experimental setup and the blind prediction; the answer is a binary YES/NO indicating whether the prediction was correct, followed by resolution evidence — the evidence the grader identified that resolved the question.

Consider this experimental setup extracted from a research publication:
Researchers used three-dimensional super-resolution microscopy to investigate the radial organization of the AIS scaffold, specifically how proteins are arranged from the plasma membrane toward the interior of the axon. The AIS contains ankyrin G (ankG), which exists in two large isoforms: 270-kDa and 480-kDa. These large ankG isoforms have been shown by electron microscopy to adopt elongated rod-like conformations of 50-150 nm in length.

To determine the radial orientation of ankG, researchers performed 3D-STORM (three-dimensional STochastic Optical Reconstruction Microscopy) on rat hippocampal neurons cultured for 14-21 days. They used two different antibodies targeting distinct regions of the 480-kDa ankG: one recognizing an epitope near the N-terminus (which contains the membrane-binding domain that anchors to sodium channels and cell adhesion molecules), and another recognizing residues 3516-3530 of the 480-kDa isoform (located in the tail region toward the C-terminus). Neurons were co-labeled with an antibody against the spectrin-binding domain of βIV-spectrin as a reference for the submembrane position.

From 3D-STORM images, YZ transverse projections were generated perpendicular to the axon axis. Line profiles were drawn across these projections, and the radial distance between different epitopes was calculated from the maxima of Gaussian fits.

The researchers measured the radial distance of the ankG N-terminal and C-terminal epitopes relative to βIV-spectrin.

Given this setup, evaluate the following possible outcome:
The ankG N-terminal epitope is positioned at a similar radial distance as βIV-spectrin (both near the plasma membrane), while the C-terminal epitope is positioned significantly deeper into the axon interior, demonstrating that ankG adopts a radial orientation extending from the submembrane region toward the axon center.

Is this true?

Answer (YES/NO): YES